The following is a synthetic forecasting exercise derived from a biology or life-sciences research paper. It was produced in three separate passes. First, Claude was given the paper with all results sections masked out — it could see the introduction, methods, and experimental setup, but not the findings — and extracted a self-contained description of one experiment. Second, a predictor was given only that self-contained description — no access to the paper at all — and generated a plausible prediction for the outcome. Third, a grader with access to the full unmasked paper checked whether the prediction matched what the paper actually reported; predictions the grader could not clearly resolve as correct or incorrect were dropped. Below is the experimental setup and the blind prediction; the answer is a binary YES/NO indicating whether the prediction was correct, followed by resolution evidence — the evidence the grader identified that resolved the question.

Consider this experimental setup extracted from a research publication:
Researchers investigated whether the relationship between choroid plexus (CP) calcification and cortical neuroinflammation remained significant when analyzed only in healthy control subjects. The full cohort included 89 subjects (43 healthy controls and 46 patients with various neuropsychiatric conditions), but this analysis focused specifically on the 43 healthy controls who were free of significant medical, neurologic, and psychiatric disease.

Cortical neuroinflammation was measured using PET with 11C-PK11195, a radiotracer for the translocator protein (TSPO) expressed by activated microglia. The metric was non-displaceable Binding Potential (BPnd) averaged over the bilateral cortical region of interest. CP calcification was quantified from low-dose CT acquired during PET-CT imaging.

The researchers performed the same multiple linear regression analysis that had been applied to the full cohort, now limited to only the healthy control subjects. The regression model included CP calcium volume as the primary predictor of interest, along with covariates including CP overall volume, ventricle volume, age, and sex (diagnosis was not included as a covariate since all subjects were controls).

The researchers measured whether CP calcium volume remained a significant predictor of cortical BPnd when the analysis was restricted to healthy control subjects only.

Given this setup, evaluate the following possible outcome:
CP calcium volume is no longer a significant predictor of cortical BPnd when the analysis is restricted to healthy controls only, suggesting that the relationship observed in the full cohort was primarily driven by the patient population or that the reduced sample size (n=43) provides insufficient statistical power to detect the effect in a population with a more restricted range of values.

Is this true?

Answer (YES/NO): YES